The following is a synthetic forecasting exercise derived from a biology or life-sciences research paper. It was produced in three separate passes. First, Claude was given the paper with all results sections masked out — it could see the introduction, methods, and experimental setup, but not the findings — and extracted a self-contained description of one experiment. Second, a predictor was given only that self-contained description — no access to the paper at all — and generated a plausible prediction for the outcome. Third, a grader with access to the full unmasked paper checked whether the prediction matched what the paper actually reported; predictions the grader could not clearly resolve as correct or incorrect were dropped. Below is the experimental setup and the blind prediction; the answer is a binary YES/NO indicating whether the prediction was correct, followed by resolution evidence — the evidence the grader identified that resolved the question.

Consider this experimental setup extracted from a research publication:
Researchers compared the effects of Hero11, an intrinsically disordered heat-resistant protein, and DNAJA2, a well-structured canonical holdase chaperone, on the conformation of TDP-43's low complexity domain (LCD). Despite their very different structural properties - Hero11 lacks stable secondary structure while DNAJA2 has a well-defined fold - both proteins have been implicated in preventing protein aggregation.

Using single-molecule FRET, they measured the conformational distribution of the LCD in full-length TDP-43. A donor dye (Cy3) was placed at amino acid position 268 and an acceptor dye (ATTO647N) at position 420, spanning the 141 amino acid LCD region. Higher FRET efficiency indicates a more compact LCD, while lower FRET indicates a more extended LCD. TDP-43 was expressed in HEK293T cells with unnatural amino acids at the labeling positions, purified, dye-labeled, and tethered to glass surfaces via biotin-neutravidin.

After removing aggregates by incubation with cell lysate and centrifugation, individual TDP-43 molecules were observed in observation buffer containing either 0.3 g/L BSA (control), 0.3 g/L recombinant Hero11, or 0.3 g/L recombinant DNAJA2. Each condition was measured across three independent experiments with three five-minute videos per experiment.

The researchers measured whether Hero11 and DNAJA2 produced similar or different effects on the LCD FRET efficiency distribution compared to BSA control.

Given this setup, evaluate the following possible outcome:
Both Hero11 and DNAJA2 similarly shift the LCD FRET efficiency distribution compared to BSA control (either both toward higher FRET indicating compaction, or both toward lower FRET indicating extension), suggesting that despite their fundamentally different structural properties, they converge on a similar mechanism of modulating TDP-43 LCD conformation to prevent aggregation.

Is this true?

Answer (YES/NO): YES